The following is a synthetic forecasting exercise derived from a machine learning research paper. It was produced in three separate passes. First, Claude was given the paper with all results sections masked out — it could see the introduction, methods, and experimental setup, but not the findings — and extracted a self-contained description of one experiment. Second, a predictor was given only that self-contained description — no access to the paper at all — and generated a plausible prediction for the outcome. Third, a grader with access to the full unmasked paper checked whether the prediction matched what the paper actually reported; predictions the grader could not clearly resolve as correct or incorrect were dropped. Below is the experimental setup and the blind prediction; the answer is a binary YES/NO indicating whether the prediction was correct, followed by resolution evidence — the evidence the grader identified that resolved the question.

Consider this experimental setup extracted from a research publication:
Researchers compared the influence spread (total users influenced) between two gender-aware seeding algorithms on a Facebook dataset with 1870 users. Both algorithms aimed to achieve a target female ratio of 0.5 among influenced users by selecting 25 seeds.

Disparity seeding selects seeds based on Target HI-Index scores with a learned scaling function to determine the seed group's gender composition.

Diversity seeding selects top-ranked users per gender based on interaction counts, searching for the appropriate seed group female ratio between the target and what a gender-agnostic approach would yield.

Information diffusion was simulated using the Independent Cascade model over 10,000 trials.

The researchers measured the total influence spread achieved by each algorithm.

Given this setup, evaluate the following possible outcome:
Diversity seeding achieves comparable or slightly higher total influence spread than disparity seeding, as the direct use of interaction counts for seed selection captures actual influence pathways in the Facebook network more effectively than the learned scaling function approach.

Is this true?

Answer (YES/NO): NO